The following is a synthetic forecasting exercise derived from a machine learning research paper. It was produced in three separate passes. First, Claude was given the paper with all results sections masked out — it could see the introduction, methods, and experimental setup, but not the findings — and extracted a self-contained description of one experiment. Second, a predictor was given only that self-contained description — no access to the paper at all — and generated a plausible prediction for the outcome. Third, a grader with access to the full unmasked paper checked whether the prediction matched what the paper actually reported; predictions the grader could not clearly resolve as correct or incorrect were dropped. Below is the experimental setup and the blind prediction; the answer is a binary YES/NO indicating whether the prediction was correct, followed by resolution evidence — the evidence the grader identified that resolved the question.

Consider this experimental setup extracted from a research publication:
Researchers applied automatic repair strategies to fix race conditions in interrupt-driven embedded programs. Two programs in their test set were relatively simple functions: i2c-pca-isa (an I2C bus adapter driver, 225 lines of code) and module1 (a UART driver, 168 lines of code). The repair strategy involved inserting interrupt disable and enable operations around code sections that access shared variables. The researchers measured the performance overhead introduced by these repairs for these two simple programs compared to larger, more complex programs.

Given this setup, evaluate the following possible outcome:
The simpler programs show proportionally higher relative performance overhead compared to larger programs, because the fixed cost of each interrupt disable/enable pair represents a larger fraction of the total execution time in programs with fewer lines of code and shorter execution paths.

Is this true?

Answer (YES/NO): YES